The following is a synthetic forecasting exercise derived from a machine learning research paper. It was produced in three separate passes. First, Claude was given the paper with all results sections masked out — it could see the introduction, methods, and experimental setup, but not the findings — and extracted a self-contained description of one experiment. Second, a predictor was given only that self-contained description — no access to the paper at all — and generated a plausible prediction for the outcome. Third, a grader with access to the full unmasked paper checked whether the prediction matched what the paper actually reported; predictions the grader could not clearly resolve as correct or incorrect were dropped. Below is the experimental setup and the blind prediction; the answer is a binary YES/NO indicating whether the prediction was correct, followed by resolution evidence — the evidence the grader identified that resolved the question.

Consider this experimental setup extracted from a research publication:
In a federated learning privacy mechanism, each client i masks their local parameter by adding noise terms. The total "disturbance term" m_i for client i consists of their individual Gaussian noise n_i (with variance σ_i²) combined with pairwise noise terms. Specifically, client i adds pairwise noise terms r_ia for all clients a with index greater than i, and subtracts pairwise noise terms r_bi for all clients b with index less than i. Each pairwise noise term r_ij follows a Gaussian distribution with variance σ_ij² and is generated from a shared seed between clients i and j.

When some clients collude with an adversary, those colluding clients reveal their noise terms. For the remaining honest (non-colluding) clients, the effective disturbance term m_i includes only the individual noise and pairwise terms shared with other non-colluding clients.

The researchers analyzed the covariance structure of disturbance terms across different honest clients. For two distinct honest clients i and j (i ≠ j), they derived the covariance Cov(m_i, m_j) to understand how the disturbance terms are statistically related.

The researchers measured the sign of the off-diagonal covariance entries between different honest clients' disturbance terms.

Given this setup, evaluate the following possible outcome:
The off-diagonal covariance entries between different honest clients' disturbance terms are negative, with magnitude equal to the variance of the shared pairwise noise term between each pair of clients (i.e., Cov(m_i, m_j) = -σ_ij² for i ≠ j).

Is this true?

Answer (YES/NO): YES